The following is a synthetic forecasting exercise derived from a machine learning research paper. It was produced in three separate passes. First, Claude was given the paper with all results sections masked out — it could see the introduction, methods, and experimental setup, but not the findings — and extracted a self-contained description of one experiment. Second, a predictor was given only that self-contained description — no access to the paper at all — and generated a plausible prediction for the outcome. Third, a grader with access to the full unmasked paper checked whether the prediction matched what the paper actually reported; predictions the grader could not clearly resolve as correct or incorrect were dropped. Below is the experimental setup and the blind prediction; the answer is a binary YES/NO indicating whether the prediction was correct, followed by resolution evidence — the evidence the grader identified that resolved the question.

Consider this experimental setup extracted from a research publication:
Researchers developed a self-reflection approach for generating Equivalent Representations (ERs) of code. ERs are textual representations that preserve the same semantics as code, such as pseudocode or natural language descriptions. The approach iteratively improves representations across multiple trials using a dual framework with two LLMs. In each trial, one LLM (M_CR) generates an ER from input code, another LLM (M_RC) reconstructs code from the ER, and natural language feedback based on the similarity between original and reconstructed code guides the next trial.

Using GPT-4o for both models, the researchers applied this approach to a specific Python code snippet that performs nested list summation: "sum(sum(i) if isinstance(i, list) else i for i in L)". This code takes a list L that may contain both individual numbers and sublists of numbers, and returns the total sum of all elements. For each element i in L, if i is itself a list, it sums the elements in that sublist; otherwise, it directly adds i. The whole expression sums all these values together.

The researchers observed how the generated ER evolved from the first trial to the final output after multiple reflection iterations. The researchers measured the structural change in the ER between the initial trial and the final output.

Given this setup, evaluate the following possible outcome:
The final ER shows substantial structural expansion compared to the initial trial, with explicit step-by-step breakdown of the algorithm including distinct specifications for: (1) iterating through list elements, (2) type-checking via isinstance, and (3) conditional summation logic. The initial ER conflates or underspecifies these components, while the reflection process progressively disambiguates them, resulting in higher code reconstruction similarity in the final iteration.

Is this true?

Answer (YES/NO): YES